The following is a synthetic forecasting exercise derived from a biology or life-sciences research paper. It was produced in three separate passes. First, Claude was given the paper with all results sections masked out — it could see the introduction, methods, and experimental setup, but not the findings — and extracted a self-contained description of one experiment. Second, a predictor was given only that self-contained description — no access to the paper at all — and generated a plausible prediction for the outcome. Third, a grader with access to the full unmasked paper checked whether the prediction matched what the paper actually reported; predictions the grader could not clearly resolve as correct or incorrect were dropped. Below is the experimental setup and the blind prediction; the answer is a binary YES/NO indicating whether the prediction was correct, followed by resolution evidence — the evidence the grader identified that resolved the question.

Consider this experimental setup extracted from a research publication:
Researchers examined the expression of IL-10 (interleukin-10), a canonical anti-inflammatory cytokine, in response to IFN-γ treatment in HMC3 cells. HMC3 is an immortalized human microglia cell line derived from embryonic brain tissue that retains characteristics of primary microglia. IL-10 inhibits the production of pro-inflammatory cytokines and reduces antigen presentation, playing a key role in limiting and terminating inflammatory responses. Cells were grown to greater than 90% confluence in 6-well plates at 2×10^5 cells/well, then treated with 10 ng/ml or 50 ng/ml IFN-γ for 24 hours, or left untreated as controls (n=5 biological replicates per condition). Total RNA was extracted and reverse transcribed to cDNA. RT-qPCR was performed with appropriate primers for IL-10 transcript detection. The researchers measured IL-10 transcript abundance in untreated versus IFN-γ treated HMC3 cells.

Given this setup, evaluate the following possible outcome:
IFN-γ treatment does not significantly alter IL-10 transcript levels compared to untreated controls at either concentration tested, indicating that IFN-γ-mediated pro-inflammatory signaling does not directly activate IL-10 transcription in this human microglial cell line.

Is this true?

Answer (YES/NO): YES